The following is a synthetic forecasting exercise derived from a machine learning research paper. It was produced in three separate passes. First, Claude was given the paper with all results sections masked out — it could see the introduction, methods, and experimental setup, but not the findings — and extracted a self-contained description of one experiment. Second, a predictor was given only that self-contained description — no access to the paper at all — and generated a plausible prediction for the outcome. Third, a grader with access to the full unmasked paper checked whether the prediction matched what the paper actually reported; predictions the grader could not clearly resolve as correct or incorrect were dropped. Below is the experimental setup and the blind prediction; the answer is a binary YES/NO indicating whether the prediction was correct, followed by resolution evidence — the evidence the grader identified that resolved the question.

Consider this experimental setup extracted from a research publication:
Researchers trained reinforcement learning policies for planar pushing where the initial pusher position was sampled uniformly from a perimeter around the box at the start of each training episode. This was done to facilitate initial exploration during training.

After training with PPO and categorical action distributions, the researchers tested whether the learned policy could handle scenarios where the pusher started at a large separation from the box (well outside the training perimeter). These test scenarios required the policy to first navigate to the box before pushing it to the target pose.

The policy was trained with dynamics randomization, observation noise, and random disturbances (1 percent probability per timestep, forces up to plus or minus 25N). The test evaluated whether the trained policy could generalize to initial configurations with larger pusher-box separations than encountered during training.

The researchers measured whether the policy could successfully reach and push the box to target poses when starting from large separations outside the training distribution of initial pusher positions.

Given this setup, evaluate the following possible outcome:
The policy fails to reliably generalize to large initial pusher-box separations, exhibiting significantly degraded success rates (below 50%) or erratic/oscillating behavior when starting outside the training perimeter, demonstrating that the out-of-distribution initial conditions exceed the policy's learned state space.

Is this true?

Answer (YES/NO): NO